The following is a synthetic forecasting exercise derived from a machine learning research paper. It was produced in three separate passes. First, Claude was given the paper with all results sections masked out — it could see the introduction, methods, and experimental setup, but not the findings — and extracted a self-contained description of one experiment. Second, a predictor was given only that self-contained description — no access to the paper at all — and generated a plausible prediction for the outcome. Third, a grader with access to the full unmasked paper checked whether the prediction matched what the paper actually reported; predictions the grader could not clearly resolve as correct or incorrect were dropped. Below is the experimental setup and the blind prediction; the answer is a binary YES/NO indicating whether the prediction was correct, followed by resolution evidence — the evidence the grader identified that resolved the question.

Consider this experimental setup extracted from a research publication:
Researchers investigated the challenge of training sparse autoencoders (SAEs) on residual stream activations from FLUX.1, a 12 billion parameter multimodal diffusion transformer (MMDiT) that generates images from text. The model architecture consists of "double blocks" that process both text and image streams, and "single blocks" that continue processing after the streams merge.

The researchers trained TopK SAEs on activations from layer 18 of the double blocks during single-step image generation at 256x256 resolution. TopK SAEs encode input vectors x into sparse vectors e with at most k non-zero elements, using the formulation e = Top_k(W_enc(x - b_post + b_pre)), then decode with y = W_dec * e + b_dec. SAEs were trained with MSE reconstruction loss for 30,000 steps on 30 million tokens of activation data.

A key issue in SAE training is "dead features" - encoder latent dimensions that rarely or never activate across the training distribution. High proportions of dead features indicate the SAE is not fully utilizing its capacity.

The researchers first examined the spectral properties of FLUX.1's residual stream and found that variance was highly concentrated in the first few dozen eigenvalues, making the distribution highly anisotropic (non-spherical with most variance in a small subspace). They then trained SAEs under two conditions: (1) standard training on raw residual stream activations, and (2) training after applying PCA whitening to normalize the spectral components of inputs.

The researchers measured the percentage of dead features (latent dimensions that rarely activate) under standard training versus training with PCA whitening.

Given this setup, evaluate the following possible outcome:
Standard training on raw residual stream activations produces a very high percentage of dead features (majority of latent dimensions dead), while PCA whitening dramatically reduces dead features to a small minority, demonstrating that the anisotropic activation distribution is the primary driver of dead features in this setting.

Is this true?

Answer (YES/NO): YES